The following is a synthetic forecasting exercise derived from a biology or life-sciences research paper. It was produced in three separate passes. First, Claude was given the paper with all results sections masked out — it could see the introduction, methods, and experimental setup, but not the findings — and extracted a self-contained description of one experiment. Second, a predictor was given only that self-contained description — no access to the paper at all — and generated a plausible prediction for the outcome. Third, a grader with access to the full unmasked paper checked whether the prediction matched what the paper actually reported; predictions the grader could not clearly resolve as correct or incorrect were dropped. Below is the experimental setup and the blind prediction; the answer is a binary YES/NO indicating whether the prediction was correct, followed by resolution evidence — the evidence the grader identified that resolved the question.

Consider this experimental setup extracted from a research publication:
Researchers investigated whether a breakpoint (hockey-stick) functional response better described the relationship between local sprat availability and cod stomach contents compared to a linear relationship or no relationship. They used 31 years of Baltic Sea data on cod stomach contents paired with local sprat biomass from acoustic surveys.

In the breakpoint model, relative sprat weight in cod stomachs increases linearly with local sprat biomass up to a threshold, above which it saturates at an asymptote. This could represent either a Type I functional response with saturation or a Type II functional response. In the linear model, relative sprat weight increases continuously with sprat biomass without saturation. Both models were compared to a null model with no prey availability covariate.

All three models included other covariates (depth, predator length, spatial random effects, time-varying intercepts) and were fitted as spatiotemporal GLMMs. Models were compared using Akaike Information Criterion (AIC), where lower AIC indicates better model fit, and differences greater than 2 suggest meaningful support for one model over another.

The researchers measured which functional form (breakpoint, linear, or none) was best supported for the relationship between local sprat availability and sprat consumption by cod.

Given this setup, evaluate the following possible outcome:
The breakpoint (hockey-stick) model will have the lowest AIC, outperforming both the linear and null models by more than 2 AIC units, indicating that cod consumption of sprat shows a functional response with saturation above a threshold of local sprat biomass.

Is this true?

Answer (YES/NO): NO